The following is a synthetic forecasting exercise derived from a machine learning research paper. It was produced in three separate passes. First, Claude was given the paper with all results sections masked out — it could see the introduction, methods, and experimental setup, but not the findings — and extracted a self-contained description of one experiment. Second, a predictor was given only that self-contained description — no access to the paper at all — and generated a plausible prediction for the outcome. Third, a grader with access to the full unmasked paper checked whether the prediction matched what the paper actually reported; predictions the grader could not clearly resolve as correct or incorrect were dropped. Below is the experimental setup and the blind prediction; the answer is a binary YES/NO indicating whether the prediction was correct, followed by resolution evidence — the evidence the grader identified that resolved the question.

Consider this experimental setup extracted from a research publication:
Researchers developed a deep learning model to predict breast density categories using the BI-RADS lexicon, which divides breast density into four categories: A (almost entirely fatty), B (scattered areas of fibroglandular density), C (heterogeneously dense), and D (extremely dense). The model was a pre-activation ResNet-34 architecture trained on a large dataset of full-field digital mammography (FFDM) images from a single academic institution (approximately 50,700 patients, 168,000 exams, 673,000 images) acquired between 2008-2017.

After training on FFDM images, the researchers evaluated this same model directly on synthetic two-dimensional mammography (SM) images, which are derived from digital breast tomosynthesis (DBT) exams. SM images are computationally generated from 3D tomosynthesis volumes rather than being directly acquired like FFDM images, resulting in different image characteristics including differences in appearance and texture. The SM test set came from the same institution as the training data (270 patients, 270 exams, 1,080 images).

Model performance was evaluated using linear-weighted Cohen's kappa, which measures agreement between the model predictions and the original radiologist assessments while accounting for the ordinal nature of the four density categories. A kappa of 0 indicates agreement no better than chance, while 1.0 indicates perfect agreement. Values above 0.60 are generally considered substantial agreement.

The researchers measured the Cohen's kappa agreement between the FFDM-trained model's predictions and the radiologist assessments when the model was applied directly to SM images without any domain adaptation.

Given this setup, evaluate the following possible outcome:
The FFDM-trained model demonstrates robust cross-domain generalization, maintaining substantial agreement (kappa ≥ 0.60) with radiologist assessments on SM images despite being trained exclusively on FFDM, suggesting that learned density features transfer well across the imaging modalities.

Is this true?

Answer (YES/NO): YES